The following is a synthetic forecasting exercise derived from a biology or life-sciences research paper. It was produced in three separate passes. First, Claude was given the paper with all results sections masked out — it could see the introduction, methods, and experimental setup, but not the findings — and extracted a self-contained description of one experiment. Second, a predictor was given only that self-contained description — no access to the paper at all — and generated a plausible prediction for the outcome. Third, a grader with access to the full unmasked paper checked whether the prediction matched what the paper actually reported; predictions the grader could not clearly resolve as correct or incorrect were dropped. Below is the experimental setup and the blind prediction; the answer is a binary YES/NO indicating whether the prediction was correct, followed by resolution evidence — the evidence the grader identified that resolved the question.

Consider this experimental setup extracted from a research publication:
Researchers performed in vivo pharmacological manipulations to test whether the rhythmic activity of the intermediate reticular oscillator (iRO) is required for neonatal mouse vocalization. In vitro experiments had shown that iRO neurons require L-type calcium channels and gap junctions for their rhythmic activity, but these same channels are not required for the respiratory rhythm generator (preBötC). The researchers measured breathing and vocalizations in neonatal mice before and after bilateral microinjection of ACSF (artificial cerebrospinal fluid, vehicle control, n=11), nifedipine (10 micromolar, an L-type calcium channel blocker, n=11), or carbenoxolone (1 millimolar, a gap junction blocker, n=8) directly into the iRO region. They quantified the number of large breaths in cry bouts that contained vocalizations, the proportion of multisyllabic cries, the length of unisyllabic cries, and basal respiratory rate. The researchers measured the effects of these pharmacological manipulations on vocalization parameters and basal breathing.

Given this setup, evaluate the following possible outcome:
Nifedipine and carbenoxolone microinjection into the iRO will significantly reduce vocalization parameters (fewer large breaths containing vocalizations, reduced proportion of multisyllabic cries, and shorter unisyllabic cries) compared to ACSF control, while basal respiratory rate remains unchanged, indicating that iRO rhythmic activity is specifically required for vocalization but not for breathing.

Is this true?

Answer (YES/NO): YES